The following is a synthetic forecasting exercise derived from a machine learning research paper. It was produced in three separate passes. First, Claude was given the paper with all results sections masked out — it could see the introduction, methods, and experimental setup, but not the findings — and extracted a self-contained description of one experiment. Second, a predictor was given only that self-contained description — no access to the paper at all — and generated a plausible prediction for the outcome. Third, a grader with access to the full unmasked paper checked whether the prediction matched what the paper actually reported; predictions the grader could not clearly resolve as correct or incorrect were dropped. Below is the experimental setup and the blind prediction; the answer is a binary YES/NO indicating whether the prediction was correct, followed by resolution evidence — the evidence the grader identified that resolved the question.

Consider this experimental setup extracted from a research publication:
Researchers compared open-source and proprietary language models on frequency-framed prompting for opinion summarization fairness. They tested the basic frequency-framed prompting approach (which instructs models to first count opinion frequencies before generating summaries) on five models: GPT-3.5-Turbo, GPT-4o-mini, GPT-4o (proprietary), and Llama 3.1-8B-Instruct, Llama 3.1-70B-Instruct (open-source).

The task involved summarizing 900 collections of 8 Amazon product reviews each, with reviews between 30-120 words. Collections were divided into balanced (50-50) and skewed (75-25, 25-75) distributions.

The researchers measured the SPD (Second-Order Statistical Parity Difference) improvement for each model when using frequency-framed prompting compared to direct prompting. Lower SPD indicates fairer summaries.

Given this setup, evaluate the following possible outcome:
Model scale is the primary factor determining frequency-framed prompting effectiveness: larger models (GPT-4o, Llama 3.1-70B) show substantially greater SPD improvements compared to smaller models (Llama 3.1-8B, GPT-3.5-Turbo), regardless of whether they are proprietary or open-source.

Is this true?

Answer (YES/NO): NO